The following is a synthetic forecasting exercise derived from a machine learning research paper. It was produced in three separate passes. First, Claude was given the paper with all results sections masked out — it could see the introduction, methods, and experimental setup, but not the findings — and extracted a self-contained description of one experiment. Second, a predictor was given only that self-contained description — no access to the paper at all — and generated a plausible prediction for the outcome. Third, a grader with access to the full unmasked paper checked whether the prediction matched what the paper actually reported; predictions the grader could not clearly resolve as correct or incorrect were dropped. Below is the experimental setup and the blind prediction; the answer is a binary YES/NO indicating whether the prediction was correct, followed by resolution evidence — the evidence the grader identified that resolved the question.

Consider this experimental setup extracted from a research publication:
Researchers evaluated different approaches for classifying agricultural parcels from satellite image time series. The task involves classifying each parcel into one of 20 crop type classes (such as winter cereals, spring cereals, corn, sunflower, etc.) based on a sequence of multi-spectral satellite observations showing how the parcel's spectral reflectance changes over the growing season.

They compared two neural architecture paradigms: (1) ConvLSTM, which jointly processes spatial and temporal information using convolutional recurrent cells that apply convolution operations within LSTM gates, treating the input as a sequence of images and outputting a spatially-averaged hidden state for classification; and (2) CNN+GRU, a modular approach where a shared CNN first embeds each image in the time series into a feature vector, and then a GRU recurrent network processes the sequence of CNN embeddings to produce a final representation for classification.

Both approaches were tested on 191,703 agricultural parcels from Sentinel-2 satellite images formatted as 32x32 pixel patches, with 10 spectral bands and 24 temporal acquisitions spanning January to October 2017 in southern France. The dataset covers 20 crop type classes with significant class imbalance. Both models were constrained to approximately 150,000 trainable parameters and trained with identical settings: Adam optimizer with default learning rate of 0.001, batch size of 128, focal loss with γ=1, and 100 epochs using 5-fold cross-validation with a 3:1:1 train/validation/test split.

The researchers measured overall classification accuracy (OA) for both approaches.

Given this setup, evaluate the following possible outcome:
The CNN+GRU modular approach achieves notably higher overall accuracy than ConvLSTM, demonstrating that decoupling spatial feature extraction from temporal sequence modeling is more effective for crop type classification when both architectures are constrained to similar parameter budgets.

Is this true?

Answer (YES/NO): YES